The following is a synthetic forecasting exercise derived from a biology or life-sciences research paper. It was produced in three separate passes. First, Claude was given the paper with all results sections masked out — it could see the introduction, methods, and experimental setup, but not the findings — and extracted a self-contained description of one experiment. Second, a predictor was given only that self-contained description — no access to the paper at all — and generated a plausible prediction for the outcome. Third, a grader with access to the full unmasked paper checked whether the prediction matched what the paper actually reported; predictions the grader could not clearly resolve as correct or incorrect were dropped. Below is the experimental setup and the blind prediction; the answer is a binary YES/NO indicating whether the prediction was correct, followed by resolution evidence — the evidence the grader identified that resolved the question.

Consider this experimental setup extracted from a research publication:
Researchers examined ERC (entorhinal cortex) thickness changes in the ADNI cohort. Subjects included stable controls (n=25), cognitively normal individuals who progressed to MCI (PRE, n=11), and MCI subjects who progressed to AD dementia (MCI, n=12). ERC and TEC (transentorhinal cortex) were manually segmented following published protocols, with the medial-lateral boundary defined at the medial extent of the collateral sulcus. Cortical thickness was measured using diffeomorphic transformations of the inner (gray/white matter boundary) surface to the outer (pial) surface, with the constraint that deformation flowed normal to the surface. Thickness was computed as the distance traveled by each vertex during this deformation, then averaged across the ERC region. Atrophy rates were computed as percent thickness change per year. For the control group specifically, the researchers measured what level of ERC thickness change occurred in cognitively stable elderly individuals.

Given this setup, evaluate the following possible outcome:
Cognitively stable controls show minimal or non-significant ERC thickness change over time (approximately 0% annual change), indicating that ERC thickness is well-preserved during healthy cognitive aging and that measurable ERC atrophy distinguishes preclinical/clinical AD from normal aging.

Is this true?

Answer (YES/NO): NO